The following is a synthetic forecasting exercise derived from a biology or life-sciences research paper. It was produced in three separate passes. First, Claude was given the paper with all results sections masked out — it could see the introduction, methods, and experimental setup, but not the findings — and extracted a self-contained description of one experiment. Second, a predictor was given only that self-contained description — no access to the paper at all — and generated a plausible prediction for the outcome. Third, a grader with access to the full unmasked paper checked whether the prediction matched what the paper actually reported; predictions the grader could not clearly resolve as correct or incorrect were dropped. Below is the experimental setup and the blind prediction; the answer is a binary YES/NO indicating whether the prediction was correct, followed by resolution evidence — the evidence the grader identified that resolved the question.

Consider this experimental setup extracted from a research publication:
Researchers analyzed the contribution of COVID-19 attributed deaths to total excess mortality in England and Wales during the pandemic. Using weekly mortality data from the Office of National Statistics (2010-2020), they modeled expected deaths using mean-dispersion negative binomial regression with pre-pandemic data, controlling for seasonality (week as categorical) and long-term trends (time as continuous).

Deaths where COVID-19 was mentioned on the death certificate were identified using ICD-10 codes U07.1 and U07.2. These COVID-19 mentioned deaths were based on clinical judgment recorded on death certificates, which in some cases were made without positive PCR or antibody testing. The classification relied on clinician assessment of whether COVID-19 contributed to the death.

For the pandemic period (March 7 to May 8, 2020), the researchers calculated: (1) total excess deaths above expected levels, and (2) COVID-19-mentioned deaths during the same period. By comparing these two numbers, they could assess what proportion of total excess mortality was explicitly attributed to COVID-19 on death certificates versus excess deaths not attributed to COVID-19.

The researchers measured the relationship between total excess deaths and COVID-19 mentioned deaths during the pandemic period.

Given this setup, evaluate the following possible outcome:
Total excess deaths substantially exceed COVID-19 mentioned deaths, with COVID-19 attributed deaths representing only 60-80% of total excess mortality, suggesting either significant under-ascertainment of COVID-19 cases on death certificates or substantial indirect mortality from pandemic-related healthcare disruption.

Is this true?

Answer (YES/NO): YES